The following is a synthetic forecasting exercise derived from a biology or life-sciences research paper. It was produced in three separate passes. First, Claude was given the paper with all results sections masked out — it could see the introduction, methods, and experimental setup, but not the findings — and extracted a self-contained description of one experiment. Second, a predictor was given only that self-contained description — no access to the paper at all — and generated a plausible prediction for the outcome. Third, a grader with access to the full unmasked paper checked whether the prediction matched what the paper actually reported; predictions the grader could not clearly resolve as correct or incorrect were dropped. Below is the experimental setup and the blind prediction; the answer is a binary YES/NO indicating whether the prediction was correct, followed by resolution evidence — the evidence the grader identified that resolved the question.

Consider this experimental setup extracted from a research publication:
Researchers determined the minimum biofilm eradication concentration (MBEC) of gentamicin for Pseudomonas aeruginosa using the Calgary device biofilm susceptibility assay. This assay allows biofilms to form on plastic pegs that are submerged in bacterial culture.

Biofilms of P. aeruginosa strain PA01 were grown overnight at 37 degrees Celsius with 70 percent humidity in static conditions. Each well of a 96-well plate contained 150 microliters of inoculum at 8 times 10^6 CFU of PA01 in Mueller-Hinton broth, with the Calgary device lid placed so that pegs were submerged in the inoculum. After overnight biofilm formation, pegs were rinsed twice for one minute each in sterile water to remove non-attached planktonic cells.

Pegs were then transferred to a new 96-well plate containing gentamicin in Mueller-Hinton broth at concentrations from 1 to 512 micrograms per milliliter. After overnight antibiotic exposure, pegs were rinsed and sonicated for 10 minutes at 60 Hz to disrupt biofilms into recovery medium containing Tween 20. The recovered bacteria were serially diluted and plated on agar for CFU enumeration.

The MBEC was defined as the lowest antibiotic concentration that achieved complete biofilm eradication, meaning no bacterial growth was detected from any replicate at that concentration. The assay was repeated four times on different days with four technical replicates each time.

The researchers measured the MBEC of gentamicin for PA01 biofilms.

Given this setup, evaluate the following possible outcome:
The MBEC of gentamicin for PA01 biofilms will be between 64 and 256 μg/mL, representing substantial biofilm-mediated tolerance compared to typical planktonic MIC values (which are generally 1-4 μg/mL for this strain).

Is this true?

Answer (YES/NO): NO